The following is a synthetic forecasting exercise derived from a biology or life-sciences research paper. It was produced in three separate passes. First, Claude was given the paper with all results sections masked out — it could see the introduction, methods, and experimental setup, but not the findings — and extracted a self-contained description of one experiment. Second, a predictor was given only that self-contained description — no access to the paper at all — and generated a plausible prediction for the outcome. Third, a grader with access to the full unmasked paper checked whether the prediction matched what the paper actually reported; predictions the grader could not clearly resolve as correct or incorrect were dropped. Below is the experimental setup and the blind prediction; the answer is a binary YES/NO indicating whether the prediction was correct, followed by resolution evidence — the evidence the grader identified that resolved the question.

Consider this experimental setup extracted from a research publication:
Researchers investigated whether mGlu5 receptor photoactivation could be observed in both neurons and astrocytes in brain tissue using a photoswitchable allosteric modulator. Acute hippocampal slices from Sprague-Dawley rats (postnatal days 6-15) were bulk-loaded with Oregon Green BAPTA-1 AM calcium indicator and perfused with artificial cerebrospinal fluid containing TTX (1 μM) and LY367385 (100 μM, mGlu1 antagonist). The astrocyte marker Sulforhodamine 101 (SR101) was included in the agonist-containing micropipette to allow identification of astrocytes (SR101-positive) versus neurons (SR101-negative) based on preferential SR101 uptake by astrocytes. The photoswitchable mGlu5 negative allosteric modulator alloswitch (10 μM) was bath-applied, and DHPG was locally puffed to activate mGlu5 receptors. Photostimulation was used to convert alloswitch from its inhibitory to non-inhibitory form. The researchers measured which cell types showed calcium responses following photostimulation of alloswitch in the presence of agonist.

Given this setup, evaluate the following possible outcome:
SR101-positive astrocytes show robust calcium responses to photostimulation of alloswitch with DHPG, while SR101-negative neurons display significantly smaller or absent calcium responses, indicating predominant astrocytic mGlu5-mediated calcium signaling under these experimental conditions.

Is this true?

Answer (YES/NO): NO